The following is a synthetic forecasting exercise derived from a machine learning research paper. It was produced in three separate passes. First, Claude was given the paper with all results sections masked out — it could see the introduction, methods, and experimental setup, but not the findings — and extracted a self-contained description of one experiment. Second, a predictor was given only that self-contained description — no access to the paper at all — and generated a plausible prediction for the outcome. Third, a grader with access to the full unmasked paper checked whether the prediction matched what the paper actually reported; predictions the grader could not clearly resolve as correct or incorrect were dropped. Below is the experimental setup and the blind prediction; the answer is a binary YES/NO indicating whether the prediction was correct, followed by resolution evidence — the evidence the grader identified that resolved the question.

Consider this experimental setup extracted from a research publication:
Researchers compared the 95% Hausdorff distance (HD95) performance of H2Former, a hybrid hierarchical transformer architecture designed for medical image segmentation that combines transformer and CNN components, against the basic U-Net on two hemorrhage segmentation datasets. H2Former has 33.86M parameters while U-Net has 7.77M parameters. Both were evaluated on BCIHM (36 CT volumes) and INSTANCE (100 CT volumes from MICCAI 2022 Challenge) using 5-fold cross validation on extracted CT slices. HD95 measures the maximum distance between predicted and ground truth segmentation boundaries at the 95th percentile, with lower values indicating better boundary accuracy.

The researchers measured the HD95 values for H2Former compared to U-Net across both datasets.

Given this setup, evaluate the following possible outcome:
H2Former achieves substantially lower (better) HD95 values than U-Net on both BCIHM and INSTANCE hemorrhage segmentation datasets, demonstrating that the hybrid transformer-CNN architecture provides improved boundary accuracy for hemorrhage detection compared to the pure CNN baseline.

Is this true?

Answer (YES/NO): NO